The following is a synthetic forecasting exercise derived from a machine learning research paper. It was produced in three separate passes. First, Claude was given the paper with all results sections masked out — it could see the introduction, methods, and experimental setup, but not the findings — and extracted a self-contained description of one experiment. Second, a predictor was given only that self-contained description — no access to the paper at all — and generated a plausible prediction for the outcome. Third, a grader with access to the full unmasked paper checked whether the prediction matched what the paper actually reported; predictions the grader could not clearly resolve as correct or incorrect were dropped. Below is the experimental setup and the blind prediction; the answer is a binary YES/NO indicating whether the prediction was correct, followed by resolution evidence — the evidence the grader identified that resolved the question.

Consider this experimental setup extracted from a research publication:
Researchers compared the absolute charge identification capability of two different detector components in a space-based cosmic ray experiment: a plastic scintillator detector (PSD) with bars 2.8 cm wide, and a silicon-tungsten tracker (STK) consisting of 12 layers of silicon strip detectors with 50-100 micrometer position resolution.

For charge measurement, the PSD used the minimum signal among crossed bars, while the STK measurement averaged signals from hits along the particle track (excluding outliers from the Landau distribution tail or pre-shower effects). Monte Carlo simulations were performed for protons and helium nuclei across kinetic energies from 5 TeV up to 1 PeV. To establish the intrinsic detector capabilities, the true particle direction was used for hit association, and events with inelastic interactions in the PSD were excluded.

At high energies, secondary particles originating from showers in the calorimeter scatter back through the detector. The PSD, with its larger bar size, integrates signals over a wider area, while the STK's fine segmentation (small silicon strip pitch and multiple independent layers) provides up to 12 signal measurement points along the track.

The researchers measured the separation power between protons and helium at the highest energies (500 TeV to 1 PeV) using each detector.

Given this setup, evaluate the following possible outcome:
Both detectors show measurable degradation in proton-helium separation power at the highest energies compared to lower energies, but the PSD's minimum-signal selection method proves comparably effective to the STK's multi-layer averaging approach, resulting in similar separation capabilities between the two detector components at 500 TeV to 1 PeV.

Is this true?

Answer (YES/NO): NO